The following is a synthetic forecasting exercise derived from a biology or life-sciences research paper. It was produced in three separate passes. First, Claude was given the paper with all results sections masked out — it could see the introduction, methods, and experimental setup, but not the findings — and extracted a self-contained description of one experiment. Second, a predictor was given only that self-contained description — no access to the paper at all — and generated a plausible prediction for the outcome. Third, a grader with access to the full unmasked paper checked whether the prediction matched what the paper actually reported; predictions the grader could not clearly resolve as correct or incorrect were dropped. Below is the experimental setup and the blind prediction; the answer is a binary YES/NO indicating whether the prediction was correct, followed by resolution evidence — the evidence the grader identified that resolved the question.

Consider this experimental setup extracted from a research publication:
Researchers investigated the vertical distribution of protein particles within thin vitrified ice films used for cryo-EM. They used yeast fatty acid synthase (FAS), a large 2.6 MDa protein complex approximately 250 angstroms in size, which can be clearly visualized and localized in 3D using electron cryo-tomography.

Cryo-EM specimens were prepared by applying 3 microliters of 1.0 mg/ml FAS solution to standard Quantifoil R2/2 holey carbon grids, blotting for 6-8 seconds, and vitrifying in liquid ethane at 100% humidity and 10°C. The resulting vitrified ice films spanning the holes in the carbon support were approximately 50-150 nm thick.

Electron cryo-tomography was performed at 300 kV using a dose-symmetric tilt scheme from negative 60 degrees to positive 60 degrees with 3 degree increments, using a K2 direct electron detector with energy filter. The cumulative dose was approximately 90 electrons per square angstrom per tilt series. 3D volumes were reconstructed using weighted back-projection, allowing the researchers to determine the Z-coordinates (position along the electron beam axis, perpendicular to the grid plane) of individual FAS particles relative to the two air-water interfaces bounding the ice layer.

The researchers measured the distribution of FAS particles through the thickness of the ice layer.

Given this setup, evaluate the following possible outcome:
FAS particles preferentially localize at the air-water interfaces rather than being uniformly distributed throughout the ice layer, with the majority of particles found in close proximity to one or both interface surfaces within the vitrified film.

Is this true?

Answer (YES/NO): YES